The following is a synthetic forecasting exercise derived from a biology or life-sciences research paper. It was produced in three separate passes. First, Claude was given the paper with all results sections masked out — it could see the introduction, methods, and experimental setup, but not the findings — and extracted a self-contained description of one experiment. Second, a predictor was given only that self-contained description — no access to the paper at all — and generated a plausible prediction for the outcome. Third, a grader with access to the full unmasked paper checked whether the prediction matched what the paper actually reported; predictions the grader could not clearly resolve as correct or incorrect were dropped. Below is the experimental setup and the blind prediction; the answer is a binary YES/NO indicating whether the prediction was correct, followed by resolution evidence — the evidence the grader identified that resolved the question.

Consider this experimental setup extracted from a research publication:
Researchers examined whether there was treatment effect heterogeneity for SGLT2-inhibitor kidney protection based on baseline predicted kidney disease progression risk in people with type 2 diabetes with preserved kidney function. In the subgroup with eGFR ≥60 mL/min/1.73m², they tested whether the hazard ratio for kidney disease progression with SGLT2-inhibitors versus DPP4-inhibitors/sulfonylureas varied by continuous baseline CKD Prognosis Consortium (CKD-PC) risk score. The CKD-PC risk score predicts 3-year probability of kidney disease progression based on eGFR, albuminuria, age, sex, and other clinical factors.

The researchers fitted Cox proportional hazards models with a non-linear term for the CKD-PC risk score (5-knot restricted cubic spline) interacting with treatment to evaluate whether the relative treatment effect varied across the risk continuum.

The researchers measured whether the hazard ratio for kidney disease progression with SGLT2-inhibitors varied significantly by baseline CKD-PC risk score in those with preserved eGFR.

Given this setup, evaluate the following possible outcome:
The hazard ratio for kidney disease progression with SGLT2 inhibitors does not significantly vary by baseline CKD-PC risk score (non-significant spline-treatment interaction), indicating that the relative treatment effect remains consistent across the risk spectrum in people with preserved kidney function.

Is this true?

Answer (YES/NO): YES